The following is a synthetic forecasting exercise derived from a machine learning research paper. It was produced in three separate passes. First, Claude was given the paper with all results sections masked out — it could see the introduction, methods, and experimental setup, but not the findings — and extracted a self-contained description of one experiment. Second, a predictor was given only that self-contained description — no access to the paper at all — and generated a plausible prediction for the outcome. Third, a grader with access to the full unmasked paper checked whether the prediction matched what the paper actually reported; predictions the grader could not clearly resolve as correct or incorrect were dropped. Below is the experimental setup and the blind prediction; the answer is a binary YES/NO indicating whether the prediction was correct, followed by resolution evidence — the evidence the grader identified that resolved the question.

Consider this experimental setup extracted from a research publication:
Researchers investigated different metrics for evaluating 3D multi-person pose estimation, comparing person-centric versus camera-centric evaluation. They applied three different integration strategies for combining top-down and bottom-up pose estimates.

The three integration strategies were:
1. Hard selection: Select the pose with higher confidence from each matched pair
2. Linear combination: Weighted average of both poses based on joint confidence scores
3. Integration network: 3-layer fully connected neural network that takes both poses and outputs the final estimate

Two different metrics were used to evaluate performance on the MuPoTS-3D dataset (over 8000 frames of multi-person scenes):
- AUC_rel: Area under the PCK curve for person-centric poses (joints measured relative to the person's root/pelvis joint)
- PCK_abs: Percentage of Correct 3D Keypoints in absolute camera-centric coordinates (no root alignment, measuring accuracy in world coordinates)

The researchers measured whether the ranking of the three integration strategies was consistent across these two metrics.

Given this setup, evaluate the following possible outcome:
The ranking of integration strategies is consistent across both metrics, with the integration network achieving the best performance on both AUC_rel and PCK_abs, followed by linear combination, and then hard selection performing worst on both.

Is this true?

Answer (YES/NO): YES